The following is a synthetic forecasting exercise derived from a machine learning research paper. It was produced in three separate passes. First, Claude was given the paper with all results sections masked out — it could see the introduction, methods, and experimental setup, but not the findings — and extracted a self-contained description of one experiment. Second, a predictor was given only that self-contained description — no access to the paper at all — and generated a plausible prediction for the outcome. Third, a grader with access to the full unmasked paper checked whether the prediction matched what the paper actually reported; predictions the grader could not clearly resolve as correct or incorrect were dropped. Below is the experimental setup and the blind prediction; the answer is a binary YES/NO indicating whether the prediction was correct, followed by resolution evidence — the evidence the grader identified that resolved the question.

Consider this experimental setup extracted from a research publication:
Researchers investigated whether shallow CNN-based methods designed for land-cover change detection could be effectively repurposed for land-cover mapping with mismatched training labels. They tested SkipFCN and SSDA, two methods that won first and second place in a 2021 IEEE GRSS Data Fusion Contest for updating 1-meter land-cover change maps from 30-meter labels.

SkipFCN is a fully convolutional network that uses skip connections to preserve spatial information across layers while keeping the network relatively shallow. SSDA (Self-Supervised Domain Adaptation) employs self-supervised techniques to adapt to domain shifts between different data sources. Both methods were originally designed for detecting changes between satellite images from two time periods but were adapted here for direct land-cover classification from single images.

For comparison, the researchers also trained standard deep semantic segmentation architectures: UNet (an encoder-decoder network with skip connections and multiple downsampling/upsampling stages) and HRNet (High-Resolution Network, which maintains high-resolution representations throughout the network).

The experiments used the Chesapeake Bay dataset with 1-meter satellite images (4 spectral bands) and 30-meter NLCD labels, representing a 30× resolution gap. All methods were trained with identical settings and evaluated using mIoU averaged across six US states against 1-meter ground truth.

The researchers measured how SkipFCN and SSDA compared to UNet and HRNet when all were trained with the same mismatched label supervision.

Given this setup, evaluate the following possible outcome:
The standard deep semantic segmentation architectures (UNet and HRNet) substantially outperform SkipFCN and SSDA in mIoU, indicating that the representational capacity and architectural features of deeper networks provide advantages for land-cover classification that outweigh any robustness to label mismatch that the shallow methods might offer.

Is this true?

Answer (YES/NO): NO